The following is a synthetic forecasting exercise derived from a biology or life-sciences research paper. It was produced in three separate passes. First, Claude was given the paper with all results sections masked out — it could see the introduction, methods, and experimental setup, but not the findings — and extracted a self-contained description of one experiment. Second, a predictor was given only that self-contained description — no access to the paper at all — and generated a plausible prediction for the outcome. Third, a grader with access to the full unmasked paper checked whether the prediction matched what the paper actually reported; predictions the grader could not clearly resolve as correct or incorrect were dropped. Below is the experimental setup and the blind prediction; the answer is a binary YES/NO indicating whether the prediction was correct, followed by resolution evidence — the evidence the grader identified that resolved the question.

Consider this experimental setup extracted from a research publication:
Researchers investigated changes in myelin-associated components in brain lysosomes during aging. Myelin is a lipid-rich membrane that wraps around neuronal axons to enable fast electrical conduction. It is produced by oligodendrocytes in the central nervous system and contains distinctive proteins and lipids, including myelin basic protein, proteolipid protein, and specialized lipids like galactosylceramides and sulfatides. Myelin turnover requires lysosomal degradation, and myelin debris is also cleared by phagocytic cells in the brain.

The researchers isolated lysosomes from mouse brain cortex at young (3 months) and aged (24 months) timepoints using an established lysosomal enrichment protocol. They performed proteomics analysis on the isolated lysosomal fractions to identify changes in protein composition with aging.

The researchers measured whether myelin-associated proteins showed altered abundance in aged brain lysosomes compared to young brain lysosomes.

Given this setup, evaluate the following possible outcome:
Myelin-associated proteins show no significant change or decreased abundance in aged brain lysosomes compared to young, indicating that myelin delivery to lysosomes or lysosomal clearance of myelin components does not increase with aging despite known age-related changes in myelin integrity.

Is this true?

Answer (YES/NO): NO